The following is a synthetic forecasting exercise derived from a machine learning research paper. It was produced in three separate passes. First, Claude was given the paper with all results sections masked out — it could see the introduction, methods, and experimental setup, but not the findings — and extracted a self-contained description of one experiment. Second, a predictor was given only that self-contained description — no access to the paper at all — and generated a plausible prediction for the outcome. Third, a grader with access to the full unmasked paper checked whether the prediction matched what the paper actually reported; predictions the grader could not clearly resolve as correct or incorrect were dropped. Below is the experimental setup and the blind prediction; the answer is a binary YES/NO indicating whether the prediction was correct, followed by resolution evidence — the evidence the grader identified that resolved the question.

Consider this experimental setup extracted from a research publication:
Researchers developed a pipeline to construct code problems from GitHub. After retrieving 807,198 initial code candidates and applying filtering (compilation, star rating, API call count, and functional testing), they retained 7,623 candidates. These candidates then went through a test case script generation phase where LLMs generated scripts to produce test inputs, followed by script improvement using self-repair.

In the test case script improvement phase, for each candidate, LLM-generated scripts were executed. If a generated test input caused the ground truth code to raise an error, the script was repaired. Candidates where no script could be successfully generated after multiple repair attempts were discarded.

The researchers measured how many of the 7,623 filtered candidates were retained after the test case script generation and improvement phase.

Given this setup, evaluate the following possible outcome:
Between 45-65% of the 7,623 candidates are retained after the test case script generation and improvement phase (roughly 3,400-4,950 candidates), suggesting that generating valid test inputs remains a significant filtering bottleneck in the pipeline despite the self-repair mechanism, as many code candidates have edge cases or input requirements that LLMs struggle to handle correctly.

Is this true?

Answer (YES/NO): NO